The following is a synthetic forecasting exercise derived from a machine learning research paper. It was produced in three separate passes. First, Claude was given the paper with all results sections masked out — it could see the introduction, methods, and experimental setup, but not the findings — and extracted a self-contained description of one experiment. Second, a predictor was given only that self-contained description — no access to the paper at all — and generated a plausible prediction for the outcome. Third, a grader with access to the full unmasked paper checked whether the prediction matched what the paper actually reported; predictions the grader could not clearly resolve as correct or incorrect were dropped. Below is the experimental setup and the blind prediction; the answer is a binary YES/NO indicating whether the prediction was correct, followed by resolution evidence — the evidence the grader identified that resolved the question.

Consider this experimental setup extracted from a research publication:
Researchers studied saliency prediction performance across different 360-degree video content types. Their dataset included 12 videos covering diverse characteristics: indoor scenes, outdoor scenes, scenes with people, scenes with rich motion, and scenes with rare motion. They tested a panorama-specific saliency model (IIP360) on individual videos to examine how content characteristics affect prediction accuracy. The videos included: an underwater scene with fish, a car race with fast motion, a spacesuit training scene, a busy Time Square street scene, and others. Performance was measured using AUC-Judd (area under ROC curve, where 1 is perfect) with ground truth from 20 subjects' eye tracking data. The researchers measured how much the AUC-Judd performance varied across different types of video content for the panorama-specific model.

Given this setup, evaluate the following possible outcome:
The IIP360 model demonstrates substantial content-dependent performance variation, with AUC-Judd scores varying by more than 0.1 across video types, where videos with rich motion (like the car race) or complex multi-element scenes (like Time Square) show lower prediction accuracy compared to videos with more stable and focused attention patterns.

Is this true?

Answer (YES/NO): NO